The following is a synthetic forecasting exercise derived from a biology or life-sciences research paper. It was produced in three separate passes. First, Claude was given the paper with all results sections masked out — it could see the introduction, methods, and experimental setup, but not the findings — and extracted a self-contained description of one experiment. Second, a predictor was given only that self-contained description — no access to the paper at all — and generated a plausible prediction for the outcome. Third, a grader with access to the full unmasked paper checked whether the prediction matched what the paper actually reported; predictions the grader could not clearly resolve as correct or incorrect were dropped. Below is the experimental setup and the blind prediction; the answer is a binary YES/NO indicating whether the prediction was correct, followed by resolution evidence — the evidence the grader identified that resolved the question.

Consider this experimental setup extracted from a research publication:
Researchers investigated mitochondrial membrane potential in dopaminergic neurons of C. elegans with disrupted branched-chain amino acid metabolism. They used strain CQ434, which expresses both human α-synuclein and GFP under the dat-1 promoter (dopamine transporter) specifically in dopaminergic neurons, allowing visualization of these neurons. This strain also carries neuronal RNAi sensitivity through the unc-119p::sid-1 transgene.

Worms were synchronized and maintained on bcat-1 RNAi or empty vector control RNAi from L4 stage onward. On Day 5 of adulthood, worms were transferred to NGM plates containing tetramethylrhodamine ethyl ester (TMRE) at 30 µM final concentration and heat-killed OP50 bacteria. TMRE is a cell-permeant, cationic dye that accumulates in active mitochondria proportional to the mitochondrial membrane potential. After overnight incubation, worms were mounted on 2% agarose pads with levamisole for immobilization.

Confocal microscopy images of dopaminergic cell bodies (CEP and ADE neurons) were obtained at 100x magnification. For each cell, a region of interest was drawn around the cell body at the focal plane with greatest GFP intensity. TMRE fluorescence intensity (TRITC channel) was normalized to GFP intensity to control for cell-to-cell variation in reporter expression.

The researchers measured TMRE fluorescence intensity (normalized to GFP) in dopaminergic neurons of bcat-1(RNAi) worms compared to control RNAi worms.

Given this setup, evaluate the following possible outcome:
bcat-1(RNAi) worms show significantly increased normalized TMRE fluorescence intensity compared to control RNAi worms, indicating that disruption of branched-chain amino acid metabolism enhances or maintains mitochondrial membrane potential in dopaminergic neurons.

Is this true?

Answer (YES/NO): YES